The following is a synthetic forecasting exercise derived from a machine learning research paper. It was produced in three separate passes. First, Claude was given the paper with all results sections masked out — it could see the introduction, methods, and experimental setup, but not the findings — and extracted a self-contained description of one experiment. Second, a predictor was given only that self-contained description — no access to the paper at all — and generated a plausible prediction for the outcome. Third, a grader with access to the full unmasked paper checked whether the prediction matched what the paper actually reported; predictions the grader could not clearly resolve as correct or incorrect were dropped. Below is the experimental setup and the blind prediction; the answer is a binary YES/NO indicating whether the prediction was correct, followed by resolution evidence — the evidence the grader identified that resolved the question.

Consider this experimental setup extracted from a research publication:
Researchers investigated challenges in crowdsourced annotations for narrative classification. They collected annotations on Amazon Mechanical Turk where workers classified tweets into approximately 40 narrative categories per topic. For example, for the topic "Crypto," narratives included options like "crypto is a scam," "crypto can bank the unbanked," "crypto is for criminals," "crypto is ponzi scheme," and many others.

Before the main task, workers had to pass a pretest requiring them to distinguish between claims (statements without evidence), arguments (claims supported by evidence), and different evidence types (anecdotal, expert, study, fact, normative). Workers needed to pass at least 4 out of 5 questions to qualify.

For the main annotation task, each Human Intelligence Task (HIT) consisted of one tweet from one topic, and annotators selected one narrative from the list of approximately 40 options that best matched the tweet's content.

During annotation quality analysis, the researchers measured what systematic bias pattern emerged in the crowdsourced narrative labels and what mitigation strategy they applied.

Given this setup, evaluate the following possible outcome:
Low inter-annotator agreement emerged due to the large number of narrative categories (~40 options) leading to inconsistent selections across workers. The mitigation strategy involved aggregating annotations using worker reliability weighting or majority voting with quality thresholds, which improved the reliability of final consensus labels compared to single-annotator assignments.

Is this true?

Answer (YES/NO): NO